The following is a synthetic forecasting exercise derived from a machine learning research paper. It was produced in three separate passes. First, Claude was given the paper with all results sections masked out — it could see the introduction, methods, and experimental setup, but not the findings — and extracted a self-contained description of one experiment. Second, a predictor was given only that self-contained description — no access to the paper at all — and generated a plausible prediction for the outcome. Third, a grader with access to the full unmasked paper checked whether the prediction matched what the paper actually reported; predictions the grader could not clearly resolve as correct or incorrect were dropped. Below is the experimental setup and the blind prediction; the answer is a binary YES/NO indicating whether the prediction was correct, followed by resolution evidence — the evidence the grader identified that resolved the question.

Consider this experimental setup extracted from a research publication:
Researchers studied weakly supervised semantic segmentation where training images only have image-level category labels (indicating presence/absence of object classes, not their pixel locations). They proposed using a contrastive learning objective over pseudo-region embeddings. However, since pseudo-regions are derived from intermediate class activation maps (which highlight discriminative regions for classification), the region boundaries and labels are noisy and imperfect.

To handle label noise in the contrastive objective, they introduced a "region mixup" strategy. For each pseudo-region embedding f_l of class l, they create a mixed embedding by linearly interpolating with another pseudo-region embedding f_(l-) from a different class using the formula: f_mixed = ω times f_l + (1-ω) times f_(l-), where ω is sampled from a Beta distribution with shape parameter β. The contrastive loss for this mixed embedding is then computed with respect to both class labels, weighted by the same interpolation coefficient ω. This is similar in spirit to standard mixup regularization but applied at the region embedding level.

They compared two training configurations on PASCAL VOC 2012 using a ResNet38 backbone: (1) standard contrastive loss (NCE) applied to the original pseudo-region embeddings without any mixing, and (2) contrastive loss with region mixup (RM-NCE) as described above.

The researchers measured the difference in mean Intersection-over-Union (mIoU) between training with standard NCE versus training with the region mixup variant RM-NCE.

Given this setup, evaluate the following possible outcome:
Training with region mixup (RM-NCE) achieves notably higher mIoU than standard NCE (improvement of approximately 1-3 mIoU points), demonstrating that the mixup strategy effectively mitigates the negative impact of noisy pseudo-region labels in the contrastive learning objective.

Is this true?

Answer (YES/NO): NO